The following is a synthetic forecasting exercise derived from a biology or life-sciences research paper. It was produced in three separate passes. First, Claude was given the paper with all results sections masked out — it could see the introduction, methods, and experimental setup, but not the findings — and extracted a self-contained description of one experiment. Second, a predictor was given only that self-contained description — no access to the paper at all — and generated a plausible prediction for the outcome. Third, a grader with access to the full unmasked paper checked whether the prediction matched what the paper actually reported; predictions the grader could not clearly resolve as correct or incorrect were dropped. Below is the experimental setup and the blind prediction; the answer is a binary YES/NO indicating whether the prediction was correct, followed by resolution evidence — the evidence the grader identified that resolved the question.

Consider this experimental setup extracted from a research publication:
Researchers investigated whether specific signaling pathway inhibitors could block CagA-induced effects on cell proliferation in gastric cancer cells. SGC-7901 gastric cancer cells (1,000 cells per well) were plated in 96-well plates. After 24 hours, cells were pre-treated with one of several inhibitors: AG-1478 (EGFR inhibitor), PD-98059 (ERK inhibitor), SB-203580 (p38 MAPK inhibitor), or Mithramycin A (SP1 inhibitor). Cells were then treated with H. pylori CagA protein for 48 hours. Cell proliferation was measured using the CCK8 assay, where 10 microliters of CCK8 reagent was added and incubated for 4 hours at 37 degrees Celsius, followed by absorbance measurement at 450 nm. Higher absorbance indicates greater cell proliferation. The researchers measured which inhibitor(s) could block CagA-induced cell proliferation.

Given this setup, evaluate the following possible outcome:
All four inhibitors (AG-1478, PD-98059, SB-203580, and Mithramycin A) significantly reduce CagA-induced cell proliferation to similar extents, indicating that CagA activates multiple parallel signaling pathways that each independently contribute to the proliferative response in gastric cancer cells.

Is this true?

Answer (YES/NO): NO